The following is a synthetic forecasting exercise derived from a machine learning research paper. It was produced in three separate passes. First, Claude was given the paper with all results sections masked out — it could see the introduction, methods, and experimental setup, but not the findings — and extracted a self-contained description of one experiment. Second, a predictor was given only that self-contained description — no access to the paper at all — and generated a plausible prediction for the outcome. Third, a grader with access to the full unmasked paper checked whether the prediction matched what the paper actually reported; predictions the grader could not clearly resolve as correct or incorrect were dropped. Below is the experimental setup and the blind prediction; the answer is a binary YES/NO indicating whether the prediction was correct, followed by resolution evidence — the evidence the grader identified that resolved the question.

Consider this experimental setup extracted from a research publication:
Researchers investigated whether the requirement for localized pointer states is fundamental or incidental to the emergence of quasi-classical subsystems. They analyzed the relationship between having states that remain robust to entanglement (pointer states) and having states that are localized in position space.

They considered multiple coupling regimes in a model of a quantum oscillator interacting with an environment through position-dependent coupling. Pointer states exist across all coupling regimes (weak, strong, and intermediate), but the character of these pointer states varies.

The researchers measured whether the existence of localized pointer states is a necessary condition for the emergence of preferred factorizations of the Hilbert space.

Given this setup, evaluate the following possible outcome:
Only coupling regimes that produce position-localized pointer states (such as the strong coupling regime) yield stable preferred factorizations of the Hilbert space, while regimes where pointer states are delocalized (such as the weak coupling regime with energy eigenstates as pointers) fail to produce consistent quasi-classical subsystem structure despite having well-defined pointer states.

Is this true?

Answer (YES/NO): NO